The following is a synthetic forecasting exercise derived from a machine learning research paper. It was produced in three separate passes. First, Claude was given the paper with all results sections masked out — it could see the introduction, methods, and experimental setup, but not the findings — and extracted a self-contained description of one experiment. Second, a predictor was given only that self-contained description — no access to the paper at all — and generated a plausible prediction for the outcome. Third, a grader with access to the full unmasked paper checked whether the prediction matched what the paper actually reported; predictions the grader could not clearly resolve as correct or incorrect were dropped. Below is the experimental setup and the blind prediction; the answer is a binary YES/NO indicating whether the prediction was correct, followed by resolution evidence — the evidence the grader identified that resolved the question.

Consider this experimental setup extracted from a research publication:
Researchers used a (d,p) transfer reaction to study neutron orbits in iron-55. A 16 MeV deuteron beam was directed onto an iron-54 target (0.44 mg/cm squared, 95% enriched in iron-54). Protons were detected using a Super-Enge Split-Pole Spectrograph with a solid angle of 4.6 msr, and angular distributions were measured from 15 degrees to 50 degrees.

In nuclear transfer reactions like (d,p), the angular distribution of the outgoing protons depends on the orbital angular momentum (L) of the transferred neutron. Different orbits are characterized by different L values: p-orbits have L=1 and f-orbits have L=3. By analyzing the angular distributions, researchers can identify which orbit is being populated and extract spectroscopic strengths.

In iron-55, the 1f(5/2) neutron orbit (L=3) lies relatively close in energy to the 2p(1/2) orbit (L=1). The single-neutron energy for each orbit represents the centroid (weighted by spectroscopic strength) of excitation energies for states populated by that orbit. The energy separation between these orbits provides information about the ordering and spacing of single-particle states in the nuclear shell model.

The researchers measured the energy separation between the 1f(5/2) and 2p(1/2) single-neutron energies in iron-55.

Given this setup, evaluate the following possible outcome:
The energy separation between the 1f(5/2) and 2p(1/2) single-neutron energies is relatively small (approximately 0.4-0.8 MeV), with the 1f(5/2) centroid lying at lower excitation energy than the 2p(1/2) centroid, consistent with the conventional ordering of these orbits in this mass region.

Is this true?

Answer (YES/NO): NO